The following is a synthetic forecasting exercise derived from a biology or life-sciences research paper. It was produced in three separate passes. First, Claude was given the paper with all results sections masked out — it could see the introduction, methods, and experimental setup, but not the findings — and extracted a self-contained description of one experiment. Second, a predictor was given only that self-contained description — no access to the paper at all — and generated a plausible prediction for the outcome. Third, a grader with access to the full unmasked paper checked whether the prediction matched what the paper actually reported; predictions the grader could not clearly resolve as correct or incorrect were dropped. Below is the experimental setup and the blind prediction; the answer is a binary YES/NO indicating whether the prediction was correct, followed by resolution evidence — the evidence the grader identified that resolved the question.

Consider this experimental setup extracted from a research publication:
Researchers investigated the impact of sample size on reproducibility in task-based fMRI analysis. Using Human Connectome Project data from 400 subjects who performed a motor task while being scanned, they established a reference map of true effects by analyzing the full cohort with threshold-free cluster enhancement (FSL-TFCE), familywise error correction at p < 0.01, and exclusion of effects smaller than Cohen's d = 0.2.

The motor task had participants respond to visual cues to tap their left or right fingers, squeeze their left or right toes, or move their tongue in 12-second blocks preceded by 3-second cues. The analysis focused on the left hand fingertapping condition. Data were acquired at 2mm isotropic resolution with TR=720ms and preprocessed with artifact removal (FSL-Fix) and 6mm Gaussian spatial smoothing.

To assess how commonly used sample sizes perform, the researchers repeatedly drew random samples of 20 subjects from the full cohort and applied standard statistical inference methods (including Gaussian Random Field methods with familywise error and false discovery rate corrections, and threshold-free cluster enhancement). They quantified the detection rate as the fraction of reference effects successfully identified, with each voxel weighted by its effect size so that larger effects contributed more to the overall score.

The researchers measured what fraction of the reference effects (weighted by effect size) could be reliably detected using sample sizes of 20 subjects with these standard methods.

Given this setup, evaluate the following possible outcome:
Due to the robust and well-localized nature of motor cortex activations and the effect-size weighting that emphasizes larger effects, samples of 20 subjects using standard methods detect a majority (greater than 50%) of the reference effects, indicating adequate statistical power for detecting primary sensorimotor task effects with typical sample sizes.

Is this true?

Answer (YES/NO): NO